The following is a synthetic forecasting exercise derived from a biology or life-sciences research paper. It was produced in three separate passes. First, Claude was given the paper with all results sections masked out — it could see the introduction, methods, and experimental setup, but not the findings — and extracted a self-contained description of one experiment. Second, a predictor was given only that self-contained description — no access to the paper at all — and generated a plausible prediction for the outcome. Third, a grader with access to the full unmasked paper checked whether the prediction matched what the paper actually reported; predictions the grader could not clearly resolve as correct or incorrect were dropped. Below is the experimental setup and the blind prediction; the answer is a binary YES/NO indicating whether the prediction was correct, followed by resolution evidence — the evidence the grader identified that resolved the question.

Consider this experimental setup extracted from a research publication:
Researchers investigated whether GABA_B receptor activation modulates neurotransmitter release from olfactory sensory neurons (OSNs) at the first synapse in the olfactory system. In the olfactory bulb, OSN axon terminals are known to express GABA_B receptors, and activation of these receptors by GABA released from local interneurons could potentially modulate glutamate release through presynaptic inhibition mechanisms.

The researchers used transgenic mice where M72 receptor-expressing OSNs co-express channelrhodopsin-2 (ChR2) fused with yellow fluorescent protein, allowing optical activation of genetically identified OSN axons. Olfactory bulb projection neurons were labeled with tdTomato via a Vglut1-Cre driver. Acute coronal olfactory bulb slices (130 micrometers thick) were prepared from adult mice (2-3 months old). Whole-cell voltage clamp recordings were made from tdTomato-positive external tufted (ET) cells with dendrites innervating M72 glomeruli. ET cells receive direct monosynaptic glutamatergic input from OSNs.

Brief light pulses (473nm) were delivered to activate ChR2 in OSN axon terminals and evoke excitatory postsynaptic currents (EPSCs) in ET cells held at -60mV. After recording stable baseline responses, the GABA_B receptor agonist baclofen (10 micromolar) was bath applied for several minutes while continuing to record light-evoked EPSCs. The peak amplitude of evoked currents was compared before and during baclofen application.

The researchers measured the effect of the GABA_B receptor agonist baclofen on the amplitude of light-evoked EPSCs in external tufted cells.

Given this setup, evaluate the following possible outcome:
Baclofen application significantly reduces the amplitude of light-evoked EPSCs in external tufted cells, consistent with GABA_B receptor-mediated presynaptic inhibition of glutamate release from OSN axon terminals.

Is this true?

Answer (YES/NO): YES